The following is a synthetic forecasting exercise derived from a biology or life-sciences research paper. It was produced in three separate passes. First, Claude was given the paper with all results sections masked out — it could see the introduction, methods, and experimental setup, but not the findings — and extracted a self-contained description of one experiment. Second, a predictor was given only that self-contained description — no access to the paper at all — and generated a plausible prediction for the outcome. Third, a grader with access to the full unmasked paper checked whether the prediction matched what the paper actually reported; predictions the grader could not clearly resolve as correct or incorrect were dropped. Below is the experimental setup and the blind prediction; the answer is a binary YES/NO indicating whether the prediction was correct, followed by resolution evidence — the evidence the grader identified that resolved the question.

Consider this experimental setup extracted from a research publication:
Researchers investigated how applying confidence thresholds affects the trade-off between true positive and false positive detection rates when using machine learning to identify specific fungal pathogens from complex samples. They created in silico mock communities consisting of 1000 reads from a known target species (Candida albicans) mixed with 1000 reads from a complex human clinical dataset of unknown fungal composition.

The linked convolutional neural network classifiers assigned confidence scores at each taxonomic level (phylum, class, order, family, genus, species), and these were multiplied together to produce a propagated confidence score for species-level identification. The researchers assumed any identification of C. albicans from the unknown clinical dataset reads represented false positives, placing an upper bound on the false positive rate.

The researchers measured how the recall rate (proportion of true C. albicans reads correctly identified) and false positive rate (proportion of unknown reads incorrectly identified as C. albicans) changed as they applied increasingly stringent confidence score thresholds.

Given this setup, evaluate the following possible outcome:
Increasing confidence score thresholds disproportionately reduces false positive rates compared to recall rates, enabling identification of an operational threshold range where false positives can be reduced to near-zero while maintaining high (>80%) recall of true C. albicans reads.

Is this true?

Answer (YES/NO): NO